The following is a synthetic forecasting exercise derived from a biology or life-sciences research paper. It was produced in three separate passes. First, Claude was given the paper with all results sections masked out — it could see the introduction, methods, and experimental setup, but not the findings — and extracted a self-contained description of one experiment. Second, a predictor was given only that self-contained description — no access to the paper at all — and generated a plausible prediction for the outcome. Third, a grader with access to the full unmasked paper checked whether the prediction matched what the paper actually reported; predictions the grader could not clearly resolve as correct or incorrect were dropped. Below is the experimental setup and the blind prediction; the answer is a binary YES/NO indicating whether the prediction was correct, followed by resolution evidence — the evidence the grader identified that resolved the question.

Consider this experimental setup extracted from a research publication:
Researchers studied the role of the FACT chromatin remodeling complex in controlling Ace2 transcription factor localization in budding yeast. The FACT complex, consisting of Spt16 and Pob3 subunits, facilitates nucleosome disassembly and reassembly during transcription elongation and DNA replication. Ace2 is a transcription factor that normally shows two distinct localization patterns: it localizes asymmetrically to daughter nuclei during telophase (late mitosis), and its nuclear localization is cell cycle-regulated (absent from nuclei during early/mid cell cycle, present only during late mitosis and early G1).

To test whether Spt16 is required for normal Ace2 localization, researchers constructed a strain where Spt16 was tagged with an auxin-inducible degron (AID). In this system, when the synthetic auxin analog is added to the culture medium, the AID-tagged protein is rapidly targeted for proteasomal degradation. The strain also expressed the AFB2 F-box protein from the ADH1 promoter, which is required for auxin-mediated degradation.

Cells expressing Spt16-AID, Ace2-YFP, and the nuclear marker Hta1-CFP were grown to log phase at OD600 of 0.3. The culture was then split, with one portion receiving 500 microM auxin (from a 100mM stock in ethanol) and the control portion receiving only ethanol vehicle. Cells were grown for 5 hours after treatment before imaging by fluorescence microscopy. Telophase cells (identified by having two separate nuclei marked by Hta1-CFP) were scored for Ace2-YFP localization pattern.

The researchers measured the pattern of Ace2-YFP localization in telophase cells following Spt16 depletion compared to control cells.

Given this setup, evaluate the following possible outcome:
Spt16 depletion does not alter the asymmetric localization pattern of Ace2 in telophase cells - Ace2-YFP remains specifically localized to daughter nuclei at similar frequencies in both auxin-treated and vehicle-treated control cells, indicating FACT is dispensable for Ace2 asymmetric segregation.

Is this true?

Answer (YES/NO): NO